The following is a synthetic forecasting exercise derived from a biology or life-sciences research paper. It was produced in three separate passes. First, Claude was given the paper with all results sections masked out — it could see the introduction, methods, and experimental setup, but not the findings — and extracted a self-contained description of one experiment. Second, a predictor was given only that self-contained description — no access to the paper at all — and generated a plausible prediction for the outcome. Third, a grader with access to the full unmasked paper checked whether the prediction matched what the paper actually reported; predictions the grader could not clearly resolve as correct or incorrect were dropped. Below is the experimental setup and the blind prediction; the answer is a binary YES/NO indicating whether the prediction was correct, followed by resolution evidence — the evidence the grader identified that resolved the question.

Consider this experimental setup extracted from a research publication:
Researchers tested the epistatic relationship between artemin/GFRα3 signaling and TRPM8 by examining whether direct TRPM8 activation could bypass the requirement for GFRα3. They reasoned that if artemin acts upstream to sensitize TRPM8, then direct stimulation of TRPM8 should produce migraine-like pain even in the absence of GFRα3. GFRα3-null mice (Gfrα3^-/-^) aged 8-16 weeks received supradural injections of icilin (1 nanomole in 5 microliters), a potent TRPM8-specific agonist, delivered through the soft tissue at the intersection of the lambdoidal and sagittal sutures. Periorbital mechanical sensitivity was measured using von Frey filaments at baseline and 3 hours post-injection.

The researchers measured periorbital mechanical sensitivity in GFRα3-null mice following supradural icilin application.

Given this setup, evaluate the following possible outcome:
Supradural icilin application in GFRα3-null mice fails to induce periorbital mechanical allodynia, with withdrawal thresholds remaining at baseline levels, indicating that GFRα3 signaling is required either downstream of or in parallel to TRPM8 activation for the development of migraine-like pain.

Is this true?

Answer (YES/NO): NO